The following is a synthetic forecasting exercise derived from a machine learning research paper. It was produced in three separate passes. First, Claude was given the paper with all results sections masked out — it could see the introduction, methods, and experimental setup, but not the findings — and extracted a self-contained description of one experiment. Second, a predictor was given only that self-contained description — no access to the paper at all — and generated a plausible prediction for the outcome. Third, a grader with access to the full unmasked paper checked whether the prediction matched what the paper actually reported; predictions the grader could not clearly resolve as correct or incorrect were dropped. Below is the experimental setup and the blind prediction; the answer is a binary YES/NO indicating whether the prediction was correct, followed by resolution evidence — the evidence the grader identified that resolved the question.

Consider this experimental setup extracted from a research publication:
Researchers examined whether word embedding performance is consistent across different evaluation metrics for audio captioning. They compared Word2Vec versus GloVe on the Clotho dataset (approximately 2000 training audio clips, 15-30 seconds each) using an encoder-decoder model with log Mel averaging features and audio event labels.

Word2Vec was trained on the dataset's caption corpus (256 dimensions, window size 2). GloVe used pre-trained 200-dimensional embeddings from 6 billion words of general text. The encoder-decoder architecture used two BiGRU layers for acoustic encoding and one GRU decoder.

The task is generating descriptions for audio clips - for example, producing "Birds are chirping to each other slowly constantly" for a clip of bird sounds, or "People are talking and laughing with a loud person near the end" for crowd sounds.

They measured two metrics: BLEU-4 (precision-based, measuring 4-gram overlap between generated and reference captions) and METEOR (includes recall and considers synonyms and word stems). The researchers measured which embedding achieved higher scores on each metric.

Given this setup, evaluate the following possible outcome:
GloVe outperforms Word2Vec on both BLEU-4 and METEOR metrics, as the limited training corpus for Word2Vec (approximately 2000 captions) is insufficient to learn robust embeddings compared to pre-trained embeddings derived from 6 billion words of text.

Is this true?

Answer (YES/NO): NO